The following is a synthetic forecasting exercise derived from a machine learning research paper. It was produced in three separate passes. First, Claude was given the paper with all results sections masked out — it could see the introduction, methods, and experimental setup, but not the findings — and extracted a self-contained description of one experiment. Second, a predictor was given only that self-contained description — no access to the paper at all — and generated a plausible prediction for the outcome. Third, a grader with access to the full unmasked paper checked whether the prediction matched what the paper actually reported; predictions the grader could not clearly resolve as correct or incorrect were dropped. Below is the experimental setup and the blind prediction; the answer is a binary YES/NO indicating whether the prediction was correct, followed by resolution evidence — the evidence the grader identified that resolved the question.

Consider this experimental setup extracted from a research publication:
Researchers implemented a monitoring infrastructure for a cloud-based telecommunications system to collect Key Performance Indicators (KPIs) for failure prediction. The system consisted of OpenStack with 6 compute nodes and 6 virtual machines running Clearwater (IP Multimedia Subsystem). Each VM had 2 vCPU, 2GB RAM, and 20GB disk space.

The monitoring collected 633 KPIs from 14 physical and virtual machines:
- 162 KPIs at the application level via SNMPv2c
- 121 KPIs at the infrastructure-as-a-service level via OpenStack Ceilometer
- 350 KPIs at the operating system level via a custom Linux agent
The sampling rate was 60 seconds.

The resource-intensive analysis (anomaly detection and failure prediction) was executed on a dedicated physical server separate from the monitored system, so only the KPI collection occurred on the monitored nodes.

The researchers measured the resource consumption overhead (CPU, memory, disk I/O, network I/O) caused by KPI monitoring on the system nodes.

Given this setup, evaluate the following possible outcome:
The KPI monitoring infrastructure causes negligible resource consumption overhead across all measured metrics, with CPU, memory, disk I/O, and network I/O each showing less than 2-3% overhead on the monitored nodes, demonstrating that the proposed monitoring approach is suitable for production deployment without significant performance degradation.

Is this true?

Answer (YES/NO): YES